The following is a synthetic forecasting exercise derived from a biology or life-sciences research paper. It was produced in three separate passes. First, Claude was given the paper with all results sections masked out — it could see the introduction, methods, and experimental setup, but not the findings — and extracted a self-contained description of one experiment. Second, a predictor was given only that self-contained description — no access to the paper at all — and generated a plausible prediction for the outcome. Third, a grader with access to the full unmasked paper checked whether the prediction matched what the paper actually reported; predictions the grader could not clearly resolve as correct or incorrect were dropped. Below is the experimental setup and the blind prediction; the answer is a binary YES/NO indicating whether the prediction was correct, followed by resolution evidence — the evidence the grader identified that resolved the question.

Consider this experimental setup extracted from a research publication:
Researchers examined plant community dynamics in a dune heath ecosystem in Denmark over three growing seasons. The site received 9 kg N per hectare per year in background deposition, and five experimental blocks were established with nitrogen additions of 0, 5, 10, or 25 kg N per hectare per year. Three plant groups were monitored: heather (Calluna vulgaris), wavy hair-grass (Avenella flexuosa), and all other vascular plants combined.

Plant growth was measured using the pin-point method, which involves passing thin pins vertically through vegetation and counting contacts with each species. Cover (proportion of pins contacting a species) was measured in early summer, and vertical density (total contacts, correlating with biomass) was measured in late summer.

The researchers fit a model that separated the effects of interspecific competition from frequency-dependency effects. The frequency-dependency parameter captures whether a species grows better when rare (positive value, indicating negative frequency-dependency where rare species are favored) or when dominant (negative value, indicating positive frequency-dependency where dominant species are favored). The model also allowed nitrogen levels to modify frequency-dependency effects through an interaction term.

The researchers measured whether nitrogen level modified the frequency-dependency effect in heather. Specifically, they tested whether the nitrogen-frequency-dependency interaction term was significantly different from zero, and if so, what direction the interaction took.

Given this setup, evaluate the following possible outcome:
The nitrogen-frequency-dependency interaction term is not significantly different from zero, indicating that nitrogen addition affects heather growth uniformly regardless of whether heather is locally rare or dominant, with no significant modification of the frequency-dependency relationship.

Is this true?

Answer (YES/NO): NO